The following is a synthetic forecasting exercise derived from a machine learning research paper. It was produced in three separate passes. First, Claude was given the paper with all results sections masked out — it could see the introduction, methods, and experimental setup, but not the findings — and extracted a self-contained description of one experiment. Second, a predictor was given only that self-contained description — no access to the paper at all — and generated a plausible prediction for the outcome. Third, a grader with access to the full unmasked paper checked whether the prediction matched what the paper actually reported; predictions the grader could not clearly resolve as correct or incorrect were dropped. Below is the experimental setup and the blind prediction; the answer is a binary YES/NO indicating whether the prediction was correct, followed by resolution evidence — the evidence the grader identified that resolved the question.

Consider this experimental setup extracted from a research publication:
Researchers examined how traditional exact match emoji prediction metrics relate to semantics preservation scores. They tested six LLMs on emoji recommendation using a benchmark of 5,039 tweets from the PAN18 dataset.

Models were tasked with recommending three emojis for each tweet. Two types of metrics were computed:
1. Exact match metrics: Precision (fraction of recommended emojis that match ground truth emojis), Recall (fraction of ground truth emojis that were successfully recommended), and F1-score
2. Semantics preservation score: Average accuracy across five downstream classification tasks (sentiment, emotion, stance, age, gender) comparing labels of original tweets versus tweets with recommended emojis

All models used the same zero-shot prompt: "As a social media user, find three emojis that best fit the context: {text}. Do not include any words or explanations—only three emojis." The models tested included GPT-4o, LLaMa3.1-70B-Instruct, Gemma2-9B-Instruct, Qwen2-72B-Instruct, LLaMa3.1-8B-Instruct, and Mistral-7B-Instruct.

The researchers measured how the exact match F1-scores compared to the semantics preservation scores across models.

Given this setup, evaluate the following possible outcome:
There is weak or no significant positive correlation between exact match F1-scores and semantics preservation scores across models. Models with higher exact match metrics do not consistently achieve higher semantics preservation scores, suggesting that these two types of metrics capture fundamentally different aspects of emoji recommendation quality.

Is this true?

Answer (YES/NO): YES